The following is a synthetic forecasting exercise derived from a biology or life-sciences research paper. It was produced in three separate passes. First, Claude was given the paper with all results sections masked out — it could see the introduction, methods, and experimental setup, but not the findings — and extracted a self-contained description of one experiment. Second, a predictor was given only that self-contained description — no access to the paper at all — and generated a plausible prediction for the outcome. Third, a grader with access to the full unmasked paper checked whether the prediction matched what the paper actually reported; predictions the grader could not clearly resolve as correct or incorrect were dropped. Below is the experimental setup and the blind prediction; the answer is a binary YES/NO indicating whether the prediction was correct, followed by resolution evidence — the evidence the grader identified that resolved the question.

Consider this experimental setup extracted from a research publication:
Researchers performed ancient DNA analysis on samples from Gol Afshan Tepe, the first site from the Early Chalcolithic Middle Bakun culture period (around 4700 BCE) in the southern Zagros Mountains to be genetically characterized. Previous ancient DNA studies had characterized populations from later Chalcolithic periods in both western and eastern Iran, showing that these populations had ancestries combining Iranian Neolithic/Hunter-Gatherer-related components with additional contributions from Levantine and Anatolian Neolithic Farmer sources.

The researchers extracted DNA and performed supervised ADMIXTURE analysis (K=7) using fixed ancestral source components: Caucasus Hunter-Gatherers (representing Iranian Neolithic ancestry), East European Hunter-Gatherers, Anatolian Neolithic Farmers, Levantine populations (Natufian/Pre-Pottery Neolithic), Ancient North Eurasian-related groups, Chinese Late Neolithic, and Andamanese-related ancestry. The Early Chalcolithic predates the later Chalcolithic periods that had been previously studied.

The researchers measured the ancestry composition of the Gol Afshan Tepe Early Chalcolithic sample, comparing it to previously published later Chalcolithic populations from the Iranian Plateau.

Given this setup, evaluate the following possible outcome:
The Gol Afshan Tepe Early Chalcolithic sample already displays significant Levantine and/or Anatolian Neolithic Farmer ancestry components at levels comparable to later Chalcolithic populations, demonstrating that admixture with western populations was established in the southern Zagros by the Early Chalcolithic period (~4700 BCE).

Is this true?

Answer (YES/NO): NO